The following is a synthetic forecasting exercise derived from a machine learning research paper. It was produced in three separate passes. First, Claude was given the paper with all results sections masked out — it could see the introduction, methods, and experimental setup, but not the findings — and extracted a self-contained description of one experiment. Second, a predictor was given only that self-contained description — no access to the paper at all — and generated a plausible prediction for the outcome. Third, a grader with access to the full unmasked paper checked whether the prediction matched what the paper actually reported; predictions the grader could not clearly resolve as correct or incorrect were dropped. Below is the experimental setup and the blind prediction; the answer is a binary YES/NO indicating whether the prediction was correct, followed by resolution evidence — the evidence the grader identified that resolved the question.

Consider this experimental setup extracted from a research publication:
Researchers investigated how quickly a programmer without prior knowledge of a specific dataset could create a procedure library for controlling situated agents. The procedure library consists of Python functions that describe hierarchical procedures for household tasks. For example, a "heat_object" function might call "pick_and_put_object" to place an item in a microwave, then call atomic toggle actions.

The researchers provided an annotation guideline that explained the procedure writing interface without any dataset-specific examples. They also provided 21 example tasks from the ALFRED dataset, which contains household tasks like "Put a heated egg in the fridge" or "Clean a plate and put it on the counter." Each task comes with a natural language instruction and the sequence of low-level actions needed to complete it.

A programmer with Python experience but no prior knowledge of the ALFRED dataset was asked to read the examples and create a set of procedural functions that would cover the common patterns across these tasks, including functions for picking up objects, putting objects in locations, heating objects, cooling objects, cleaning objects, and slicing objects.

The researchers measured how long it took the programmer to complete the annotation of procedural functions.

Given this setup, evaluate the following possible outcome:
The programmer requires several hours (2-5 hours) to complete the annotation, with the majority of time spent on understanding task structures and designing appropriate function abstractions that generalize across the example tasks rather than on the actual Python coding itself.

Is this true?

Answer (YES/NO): NO